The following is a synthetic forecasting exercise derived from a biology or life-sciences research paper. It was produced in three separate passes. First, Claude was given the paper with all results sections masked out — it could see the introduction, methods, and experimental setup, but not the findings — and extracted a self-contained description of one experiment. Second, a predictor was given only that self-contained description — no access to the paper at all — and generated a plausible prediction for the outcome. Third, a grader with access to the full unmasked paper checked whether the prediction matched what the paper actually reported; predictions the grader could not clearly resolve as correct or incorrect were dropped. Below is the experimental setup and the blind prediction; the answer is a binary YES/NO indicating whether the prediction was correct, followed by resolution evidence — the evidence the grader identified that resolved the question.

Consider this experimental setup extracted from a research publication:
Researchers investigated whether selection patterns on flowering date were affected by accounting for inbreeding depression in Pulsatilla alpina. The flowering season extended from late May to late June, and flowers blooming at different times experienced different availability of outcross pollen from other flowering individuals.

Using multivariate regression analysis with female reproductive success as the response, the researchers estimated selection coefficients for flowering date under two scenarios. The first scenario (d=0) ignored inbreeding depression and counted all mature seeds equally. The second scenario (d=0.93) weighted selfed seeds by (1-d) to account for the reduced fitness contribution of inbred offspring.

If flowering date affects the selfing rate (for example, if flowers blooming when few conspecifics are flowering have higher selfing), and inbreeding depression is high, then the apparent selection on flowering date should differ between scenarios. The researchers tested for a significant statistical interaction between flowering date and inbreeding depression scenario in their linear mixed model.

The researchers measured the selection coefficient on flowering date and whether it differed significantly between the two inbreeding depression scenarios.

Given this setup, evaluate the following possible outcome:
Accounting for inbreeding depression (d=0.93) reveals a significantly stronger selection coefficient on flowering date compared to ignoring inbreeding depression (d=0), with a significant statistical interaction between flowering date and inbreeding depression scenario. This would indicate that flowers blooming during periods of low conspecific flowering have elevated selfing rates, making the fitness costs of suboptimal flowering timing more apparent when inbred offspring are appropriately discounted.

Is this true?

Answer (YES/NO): NO